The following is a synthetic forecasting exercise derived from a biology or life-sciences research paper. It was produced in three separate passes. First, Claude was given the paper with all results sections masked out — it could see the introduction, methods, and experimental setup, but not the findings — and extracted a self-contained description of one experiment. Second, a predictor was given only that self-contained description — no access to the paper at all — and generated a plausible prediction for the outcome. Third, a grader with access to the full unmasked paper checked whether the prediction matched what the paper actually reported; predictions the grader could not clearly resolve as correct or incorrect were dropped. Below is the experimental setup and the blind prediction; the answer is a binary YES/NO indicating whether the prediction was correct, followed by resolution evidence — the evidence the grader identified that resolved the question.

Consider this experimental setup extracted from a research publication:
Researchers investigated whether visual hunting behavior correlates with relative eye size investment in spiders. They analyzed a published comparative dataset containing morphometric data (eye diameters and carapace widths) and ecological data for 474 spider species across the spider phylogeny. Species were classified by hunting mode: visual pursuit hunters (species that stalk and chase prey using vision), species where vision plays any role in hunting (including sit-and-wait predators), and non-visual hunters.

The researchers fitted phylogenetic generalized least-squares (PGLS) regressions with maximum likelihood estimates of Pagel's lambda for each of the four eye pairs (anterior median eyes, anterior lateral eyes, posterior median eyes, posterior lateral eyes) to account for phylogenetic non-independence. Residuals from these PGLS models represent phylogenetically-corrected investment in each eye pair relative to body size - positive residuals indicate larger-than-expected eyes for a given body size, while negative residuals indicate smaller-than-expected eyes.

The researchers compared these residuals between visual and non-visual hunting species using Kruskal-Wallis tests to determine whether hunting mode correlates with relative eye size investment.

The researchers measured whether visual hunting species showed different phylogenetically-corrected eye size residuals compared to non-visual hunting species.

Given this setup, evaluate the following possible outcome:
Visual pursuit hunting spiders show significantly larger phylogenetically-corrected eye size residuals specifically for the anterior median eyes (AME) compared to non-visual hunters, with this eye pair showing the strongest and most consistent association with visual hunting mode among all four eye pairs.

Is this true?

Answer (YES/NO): NO